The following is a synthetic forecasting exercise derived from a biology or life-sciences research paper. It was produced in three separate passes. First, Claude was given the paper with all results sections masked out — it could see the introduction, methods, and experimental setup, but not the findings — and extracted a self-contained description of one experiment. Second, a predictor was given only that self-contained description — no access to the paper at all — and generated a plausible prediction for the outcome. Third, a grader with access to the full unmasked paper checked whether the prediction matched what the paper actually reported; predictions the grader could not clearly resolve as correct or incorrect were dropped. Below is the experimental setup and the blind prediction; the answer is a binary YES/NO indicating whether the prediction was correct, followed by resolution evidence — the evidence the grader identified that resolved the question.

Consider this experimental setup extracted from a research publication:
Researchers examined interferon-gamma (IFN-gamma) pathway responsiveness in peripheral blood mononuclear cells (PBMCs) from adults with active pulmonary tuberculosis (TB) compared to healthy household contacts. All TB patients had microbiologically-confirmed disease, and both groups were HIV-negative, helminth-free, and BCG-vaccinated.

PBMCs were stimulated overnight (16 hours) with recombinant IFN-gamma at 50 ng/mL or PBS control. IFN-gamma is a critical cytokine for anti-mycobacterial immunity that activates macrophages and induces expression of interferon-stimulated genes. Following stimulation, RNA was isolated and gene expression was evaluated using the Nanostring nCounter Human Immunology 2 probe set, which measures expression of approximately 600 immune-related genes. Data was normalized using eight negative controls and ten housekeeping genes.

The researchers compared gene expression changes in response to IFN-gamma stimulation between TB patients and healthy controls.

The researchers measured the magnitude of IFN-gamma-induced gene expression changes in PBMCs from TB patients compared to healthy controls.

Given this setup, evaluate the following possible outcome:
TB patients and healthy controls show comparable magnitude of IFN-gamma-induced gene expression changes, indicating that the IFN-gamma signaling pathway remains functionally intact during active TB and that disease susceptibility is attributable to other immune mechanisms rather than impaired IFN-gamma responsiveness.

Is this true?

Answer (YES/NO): NO